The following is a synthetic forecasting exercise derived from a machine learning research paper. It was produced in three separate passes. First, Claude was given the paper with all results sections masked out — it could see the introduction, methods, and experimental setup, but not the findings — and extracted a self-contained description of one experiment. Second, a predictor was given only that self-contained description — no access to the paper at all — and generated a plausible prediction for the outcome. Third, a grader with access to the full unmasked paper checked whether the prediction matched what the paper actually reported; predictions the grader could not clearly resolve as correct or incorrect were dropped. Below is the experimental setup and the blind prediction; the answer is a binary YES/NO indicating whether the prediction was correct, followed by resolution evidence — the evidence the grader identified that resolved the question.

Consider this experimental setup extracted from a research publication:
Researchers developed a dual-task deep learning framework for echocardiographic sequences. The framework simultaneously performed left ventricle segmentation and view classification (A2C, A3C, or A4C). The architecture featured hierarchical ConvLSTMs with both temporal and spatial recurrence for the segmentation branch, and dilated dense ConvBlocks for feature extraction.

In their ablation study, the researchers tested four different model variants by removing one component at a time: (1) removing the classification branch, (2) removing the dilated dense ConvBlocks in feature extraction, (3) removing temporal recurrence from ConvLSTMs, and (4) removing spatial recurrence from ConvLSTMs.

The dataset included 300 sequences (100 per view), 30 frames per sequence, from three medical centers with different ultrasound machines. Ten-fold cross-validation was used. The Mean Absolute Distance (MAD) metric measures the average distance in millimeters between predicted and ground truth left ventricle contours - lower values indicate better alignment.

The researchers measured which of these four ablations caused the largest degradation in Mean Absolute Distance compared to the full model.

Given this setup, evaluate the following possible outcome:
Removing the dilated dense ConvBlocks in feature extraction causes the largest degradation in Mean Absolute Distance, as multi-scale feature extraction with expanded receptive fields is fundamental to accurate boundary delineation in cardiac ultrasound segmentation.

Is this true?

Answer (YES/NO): NO